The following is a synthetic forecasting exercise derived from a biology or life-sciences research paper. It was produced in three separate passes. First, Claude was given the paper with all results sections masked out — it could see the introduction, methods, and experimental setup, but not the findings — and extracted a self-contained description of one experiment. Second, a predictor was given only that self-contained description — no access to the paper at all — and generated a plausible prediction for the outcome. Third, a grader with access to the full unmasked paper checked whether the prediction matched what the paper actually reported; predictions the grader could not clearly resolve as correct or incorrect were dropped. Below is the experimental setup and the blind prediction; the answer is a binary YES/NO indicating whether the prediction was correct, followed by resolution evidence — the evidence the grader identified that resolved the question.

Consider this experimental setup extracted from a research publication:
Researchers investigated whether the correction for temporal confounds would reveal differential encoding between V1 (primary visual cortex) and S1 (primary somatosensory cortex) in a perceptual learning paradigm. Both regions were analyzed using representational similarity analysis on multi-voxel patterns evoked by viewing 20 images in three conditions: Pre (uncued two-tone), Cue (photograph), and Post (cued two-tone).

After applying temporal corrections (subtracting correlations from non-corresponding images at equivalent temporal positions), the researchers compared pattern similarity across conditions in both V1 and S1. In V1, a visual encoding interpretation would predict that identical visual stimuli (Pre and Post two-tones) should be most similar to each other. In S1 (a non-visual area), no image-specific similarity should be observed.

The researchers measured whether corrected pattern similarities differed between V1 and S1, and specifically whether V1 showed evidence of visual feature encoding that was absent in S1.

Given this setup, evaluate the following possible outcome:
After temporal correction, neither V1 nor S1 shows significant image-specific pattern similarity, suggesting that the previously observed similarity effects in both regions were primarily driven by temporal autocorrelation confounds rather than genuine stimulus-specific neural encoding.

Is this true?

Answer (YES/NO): NO